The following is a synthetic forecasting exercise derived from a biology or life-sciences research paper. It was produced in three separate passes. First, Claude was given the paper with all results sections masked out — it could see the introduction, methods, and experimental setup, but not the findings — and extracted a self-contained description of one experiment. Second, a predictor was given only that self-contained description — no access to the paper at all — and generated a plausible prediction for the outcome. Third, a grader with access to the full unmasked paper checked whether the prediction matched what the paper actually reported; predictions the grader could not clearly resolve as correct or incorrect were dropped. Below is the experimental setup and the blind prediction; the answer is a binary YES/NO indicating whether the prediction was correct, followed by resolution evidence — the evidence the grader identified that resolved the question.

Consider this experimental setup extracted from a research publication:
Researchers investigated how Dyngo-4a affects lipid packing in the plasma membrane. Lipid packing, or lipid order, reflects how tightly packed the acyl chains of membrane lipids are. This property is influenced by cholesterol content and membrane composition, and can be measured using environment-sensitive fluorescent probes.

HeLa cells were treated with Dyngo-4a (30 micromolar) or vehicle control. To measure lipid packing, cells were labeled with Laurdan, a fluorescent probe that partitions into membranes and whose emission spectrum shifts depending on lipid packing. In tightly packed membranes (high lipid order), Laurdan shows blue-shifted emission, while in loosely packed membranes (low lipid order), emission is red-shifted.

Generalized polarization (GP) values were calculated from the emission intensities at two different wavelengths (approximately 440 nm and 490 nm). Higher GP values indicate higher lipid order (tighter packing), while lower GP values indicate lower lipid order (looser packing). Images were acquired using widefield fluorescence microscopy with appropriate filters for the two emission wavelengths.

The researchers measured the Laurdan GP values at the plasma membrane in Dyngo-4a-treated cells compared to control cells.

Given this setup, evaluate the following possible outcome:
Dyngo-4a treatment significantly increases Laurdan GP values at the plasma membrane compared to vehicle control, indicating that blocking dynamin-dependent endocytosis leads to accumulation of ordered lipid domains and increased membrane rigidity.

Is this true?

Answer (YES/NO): NO